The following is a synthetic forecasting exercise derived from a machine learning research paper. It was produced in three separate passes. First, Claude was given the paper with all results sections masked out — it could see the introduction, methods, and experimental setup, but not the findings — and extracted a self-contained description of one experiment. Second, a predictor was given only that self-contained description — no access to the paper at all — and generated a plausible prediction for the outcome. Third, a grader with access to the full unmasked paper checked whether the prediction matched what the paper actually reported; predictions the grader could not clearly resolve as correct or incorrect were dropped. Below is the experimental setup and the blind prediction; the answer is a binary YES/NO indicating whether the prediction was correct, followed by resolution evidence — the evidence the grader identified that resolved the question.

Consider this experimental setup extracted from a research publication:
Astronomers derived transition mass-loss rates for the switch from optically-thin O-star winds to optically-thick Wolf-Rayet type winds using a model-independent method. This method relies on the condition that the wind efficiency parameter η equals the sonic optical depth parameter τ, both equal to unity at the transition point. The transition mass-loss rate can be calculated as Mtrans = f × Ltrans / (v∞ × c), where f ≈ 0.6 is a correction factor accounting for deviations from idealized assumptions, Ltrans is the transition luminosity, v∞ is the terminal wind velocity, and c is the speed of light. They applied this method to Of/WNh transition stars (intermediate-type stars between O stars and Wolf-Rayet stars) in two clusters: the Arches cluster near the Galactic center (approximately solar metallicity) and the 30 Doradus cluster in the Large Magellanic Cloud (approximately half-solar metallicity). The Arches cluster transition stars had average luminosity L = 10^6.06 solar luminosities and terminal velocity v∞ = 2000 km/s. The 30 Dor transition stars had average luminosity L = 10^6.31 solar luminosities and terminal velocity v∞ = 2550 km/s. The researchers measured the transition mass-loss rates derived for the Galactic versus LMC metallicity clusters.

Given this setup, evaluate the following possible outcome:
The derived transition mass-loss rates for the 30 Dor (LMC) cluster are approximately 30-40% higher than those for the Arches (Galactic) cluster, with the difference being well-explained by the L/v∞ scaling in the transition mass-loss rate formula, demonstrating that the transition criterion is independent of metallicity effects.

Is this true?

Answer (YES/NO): NO